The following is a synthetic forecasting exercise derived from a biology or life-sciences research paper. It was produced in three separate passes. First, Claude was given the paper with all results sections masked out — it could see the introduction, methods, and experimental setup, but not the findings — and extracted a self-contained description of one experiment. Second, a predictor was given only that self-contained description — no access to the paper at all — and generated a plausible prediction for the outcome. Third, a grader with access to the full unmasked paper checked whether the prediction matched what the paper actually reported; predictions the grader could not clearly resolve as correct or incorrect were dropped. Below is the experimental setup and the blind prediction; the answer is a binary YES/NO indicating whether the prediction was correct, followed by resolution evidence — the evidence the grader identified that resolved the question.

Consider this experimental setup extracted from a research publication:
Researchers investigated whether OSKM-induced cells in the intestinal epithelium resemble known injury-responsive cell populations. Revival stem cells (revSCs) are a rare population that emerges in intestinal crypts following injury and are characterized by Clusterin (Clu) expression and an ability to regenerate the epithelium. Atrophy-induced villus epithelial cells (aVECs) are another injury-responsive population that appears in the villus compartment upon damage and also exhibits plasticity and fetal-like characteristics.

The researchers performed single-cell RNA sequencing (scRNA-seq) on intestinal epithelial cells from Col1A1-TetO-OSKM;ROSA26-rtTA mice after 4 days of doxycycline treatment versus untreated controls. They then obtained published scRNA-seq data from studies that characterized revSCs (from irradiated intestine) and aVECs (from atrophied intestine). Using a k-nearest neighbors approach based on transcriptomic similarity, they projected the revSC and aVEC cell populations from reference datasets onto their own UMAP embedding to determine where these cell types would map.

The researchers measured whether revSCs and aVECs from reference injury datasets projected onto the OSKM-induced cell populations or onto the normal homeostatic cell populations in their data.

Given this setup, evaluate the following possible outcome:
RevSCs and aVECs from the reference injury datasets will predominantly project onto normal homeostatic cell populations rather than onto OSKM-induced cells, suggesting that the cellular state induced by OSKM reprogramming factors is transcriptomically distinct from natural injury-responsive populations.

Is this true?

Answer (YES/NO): NO